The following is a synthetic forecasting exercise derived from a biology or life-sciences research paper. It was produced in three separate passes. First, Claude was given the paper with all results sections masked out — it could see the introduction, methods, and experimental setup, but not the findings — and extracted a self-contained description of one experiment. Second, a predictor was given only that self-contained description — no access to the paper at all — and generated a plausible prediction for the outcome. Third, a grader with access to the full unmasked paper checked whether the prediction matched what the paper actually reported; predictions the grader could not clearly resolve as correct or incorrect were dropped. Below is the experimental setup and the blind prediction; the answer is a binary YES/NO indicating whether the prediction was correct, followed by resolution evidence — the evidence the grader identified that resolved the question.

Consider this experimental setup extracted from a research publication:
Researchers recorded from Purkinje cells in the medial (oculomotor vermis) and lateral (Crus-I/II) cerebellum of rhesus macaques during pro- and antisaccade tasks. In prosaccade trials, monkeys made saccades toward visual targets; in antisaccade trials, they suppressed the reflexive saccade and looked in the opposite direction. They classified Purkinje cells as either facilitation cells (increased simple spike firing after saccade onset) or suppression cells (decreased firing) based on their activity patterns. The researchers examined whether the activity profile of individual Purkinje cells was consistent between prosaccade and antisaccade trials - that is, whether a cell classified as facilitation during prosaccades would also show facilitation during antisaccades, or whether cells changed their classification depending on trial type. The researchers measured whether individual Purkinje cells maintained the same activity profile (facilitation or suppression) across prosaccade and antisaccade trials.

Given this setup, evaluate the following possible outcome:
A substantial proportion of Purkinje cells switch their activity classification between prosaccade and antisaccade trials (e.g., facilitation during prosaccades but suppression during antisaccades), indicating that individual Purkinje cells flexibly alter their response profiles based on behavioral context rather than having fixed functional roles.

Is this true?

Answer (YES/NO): NO